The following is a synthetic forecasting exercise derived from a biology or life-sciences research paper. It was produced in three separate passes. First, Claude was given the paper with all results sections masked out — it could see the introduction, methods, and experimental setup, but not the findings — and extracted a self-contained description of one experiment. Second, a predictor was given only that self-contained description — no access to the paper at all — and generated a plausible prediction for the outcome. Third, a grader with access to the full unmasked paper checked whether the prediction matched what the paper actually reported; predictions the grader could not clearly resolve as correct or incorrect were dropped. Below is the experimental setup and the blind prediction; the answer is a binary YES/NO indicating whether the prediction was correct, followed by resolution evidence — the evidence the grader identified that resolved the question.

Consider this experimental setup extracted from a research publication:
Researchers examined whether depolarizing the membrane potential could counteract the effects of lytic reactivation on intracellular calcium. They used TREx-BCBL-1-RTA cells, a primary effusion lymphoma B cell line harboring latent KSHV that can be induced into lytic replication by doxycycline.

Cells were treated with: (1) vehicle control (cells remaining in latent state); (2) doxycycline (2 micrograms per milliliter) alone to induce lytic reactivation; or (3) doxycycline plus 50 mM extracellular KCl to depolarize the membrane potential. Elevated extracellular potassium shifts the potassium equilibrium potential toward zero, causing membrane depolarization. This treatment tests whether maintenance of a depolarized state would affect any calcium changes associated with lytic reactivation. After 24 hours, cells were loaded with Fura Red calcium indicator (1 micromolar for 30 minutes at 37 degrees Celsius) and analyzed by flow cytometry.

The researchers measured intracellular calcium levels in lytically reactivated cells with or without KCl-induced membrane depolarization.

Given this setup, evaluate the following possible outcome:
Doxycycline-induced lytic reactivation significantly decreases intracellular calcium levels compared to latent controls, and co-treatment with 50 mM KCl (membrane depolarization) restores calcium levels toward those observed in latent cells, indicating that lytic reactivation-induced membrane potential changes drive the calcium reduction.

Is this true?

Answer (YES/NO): NO